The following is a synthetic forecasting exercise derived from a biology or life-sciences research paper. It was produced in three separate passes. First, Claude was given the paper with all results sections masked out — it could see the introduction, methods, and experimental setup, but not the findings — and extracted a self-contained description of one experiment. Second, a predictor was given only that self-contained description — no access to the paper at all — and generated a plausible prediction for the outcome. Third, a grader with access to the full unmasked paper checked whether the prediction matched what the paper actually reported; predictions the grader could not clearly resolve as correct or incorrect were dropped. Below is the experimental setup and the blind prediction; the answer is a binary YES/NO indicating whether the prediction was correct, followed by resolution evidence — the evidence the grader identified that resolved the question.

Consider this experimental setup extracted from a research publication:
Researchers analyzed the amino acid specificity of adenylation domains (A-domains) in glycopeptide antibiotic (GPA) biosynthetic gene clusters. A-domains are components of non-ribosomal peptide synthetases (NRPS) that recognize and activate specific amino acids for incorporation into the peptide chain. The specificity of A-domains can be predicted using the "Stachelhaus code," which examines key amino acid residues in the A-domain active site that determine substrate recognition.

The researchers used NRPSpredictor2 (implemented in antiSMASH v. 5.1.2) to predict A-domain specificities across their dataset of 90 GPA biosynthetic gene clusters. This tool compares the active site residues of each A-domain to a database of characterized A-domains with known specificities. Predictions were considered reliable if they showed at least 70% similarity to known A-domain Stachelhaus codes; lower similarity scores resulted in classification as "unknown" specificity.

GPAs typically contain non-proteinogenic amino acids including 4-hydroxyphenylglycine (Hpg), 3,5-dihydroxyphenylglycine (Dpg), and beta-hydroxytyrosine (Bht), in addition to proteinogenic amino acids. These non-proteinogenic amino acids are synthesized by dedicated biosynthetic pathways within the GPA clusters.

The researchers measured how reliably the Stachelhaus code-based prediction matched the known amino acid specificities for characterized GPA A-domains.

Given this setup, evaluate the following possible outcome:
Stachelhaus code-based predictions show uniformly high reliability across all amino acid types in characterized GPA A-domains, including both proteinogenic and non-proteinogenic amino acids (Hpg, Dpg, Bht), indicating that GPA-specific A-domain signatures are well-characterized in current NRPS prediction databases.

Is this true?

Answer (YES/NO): NO